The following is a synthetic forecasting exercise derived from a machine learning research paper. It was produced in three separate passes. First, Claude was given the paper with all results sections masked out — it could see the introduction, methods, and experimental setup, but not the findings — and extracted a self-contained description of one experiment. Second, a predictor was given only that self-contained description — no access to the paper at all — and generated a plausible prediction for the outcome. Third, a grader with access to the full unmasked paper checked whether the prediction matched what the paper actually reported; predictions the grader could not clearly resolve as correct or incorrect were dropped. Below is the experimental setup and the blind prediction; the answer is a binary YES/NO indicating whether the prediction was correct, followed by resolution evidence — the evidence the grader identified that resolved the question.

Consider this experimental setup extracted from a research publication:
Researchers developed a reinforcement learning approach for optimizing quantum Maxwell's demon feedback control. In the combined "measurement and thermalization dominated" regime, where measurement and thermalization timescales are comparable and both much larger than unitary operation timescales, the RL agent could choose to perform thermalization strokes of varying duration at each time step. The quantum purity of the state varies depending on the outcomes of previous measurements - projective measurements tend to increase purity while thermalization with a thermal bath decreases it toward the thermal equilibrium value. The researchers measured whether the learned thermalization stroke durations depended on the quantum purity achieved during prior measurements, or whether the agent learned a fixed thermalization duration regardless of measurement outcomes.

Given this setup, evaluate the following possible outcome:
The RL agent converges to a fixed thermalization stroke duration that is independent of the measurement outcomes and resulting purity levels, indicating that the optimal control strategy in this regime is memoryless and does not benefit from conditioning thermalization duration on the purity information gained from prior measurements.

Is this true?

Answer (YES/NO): NO